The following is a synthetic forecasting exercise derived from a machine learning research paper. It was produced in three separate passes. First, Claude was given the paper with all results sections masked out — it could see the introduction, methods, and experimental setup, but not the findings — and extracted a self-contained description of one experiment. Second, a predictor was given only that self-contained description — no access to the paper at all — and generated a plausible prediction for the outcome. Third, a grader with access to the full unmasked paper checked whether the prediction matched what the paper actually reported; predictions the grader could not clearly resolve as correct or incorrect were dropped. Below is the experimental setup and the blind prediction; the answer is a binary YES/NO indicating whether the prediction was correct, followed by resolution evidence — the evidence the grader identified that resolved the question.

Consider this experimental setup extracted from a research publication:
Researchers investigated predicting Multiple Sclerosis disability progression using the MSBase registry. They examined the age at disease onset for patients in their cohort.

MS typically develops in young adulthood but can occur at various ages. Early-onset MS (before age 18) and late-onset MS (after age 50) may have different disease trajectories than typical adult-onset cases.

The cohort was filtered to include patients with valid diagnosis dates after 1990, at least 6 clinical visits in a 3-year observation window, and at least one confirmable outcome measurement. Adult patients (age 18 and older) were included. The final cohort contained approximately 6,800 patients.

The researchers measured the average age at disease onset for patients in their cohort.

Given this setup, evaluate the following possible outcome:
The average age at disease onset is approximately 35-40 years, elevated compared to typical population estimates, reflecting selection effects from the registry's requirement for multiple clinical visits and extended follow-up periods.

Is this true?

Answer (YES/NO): NO